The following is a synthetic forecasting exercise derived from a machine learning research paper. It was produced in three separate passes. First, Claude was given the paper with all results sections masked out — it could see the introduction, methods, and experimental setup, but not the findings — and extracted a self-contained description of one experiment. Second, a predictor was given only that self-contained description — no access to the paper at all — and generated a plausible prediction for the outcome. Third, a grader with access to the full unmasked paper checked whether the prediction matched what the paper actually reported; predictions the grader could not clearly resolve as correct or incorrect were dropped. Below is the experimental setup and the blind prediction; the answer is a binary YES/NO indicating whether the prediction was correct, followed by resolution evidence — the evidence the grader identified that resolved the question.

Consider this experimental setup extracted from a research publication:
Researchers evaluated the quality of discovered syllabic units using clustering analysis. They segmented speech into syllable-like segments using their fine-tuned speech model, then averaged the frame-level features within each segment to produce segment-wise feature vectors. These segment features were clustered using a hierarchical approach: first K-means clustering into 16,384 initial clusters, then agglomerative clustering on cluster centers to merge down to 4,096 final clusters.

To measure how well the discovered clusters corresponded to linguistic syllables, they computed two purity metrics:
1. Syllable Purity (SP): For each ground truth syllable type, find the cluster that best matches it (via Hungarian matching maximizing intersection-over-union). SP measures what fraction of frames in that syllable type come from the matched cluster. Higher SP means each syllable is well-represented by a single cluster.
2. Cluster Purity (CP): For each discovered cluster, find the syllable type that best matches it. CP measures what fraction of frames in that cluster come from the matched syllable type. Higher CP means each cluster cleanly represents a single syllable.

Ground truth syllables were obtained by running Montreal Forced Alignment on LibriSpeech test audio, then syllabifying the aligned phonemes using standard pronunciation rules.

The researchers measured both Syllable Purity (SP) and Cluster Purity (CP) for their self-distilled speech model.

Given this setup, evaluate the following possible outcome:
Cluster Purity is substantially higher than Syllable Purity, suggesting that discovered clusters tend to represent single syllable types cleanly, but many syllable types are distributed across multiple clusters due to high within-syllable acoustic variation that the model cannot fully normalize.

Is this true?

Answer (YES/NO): NO